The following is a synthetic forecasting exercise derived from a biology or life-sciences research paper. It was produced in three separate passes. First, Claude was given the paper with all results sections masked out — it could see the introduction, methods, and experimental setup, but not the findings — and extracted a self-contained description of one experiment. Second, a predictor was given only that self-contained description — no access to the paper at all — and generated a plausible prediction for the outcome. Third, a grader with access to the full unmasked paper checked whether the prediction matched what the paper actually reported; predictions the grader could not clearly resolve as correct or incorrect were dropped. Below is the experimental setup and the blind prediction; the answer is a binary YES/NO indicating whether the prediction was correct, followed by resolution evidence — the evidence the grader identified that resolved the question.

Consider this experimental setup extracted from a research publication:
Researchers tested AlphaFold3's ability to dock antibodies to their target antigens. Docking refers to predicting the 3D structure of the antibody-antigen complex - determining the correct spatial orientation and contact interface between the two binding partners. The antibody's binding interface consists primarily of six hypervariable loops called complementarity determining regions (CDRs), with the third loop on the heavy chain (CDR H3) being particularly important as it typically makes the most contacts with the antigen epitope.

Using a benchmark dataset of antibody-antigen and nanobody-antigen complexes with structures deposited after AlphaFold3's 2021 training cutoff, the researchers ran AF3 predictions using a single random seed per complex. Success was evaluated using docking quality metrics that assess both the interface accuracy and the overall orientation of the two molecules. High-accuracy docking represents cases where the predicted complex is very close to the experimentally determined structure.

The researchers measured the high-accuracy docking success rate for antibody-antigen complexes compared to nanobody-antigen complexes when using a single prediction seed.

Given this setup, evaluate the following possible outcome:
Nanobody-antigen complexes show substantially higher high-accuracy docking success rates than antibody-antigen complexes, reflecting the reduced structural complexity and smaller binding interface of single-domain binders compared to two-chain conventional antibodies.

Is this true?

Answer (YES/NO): NO